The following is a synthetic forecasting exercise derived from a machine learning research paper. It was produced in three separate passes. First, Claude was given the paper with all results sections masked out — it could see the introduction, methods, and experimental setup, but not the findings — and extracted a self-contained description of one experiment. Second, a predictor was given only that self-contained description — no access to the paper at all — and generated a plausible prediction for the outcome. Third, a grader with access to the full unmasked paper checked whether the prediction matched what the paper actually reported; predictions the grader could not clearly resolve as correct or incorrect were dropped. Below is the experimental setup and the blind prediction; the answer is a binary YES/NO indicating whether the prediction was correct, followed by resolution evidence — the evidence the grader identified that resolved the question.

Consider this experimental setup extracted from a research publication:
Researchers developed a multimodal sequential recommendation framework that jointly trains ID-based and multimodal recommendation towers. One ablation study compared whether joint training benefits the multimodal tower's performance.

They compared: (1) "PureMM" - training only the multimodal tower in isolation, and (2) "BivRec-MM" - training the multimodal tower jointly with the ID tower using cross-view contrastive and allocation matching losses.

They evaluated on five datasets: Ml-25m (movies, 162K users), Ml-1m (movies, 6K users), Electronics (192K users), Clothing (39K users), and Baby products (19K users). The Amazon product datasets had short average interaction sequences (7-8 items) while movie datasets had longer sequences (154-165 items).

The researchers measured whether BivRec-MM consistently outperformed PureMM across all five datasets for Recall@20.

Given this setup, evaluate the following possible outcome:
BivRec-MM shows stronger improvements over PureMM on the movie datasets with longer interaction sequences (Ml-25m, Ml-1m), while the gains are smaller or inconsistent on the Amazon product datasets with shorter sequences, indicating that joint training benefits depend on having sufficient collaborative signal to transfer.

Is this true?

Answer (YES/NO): NO